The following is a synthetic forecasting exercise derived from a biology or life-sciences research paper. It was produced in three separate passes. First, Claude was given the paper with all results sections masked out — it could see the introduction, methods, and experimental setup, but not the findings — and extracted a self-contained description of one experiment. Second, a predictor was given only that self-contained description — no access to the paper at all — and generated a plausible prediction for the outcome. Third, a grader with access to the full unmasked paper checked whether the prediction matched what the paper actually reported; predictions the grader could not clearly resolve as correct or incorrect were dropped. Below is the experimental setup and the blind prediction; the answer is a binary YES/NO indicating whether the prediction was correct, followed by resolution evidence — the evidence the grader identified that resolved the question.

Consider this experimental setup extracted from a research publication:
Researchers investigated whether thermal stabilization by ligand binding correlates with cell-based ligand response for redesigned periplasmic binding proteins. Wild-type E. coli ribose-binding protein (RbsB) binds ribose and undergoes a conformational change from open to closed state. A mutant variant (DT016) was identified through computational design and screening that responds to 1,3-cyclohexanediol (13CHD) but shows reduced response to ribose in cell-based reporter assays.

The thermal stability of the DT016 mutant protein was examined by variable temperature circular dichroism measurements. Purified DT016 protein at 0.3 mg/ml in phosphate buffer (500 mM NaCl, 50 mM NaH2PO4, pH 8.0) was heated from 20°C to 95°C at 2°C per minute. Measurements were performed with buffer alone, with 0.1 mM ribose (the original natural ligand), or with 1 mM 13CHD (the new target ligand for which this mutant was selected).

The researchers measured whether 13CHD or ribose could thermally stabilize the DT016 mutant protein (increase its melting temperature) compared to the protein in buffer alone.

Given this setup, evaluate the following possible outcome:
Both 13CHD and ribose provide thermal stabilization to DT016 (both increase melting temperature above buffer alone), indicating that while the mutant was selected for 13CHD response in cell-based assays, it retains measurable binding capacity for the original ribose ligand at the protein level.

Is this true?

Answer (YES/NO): NO